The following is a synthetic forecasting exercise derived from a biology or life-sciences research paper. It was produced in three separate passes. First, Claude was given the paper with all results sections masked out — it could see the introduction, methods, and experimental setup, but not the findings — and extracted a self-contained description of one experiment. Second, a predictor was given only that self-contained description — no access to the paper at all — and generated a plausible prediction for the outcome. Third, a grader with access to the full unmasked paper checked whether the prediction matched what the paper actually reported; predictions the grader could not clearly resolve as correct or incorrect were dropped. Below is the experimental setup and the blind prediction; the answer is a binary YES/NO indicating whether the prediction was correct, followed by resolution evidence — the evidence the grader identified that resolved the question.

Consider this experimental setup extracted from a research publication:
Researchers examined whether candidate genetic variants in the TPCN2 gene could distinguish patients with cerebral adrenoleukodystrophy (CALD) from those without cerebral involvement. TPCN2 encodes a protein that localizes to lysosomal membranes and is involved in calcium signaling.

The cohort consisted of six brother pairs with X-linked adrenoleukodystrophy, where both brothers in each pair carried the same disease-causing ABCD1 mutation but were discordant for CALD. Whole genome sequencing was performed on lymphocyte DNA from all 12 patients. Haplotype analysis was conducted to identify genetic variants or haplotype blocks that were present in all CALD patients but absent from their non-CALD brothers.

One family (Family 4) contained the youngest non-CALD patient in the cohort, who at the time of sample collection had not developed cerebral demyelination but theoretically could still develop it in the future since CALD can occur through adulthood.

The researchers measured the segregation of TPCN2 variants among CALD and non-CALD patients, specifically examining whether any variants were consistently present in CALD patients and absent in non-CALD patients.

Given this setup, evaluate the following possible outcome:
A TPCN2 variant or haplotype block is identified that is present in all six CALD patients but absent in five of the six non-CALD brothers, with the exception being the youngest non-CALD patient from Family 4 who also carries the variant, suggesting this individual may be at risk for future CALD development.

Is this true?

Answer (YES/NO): YES